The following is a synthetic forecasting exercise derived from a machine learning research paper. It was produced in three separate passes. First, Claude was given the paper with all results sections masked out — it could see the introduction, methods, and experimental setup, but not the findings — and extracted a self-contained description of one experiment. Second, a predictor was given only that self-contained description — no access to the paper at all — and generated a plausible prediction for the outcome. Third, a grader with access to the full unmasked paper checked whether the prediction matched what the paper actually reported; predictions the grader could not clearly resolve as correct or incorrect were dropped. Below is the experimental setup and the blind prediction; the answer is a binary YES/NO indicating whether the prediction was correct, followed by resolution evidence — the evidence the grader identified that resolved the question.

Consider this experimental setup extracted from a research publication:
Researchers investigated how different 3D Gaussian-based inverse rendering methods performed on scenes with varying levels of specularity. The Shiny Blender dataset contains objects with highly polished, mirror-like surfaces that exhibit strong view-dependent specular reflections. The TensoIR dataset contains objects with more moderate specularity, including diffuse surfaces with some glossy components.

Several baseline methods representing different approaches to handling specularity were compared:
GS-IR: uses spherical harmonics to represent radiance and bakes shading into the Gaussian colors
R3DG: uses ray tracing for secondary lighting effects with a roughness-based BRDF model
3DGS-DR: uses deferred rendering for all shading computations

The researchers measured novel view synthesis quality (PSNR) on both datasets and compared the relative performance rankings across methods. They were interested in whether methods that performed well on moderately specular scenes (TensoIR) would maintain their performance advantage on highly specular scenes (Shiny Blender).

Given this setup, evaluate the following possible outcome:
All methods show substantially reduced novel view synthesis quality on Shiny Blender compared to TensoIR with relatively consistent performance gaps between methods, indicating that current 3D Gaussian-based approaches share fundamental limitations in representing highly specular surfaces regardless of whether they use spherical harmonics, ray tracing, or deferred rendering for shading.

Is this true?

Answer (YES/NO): NO